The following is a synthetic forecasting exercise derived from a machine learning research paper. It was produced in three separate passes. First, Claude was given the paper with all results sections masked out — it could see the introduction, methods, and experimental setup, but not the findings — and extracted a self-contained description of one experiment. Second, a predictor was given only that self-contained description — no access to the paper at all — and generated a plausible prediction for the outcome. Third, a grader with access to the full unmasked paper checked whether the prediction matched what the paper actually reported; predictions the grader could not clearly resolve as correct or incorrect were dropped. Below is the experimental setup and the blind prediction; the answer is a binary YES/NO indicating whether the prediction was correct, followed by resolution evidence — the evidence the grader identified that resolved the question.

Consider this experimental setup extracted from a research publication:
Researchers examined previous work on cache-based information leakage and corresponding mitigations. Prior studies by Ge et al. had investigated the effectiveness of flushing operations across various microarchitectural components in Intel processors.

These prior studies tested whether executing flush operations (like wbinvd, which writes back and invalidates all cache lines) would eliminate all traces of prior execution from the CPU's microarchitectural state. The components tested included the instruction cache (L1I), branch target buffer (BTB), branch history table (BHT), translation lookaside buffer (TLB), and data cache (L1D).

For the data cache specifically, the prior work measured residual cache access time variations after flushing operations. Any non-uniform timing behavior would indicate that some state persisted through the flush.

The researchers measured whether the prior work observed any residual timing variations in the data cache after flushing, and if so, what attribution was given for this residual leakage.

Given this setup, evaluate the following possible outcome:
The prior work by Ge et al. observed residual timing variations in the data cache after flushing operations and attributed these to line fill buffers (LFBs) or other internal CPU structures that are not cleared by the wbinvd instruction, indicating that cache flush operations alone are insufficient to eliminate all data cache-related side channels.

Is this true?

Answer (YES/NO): NO